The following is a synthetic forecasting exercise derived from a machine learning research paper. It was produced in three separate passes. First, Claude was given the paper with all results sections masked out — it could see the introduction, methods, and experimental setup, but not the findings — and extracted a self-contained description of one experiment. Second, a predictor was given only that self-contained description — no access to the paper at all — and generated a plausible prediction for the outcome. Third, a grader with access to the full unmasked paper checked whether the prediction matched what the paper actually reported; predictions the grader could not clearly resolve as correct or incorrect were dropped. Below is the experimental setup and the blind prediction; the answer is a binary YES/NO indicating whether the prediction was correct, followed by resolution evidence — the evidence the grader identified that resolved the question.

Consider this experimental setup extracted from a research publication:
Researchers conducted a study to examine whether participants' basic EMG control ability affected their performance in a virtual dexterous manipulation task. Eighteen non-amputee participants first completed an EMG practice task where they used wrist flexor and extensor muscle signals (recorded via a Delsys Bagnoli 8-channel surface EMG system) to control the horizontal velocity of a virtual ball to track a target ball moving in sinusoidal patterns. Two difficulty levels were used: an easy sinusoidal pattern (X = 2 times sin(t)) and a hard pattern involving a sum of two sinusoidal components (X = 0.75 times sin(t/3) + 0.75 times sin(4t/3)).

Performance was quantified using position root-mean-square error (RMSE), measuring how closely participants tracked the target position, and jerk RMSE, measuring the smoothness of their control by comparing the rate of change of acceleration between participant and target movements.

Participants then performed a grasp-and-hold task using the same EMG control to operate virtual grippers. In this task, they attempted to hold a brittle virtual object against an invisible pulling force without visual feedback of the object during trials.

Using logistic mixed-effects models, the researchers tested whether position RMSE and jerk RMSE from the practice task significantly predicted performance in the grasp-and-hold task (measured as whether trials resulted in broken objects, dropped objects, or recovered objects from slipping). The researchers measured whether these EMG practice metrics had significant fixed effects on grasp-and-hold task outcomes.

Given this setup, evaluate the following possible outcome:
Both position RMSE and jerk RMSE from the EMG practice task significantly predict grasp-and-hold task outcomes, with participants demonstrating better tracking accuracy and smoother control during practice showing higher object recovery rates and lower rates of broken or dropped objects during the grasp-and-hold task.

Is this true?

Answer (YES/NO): NO